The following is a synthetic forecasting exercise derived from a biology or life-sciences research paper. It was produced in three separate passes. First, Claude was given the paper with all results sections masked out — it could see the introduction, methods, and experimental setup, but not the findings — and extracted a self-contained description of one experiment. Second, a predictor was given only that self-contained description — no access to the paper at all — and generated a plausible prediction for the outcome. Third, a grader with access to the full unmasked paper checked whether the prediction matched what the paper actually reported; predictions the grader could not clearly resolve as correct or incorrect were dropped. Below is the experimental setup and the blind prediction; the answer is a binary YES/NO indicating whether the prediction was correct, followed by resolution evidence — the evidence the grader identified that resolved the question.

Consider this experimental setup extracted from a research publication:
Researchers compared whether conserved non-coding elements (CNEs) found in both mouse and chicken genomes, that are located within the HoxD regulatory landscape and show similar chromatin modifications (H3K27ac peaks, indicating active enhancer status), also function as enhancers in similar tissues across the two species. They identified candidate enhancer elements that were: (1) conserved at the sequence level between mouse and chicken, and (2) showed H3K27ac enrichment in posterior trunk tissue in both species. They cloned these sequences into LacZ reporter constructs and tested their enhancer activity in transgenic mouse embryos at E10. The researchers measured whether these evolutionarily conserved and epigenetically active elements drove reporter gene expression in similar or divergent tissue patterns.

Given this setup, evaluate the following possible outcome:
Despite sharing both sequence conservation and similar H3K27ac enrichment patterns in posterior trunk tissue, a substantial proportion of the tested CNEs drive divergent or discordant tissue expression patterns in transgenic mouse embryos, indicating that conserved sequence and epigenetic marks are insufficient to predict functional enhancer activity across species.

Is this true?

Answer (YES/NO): NO